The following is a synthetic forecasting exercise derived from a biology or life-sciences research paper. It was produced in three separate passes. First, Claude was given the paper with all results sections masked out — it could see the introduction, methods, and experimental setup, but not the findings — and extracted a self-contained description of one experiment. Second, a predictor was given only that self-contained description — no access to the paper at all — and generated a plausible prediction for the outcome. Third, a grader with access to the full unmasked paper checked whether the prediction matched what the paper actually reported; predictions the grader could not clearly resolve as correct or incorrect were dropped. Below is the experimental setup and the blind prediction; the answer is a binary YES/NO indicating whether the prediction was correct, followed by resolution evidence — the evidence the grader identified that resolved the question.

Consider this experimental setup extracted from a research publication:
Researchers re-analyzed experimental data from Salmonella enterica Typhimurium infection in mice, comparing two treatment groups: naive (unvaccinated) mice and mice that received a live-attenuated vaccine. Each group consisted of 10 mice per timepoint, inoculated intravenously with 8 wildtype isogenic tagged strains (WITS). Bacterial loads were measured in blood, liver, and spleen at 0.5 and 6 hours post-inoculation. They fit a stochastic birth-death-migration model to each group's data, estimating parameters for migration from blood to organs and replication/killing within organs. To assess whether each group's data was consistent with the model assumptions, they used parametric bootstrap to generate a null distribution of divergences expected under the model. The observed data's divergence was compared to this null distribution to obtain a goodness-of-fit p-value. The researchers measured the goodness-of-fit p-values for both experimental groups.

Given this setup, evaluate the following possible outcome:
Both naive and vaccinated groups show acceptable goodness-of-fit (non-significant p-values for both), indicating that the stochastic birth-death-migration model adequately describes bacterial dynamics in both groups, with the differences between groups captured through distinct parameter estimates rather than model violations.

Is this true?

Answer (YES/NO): NO